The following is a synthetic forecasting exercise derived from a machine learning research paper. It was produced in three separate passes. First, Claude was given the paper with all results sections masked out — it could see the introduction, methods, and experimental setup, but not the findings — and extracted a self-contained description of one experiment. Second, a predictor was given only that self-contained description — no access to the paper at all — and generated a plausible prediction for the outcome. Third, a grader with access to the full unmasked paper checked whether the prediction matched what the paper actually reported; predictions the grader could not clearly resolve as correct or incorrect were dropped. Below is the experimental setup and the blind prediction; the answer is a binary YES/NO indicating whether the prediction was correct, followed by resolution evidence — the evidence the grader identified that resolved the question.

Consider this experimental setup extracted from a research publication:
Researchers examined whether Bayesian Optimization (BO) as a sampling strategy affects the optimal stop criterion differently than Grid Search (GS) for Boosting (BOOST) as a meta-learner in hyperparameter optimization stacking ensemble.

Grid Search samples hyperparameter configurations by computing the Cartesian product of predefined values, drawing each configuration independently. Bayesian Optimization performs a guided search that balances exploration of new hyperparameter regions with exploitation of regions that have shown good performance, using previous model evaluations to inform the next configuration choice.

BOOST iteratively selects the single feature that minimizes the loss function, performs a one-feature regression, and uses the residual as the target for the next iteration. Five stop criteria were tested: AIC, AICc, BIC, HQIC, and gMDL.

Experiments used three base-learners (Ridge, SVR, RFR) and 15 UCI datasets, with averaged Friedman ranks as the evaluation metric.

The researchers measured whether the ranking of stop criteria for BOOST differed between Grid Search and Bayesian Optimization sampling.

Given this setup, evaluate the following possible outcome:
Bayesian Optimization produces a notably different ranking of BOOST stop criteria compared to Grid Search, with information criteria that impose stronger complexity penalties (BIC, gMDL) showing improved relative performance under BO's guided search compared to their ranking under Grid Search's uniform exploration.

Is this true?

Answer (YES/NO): NO